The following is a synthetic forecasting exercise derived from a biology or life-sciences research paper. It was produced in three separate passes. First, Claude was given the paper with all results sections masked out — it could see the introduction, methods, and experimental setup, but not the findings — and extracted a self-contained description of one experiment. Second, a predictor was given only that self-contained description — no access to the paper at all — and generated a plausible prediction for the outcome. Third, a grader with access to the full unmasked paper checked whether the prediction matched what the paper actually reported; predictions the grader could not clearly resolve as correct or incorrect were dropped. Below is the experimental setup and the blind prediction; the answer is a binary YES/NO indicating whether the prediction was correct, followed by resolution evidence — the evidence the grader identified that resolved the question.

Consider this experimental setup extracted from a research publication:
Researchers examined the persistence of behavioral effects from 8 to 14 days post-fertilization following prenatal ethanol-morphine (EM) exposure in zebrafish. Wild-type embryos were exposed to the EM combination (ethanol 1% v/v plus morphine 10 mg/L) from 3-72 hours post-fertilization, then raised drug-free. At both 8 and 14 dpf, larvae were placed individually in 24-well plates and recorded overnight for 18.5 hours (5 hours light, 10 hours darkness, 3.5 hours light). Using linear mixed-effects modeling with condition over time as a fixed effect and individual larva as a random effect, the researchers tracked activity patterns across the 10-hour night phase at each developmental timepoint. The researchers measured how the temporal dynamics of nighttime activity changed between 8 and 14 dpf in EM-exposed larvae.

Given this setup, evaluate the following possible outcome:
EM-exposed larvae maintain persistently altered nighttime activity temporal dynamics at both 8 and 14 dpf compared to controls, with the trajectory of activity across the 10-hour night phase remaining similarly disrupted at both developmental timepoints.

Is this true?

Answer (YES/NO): NO